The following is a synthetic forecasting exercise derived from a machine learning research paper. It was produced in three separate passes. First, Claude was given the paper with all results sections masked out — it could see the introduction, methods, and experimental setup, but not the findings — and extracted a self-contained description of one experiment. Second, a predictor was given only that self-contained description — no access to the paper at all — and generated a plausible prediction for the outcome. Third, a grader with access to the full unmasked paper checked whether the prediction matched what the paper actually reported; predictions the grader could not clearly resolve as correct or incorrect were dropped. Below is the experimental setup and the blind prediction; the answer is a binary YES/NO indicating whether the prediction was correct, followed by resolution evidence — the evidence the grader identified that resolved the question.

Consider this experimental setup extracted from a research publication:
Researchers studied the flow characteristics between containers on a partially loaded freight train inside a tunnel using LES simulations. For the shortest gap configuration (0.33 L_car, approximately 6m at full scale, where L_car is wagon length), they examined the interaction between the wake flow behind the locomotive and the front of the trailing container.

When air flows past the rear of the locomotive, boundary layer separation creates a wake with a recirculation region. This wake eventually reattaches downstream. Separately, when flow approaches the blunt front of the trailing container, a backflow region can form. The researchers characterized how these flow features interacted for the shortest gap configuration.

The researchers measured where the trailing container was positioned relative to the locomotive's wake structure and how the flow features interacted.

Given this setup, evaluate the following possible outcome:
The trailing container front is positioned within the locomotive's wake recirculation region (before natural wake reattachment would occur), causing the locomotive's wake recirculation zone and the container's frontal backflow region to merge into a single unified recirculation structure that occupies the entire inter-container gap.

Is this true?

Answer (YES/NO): NO